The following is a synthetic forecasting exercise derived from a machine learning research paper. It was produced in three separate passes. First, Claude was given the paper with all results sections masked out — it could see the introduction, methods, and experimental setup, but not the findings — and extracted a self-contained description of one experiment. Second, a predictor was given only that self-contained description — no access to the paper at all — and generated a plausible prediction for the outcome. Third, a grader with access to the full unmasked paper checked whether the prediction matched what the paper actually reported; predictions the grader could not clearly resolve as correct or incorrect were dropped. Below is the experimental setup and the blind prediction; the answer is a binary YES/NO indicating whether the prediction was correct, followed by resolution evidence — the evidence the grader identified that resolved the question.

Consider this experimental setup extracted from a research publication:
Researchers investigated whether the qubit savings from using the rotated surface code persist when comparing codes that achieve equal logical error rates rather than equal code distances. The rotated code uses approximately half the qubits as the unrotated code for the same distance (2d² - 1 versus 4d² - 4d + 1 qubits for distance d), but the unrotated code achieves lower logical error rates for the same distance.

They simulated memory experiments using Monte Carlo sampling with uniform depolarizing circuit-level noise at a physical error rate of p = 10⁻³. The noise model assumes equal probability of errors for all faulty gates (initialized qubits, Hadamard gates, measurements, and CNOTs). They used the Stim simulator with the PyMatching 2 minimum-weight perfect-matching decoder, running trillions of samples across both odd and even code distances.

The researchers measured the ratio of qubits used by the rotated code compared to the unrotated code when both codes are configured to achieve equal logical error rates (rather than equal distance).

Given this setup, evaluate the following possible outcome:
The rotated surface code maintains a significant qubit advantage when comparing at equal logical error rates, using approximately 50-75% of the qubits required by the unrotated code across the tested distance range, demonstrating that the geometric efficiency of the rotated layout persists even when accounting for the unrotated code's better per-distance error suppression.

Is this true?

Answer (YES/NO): YES